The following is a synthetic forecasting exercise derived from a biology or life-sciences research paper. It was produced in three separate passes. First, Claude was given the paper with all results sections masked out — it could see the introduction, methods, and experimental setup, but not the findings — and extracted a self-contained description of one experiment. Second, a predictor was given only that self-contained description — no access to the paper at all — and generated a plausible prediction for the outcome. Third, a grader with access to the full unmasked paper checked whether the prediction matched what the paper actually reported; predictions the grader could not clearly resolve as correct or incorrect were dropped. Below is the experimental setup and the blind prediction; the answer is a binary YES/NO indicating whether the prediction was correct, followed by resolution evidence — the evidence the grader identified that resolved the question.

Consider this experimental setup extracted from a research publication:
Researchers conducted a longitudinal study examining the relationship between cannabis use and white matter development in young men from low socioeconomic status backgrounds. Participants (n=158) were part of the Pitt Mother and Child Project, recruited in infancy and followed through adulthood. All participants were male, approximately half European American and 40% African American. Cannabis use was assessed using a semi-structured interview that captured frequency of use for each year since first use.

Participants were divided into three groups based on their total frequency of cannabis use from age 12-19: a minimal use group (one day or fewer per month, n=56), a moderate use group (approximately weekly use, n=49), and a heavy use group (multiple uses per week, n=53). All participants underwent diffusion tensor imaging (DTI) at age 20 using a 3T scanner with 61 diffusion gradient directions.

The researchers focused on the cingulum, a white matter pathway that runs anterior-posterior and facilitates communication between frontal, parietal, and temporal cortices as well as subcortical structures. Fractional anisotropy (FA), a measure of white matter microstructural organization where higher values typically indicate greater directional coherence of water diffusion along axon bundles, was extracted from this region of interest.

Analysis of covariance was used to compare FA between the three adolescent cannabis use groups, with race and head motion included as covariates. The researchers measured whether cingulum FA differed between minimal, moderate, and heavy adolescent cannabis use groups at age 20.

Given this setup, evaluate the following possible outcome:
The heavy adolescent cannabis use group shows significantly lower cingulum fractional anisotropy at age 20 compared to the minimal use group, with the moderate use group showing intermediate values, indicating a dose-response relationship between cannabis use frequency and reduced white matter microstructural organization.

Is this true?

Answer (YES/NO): NO